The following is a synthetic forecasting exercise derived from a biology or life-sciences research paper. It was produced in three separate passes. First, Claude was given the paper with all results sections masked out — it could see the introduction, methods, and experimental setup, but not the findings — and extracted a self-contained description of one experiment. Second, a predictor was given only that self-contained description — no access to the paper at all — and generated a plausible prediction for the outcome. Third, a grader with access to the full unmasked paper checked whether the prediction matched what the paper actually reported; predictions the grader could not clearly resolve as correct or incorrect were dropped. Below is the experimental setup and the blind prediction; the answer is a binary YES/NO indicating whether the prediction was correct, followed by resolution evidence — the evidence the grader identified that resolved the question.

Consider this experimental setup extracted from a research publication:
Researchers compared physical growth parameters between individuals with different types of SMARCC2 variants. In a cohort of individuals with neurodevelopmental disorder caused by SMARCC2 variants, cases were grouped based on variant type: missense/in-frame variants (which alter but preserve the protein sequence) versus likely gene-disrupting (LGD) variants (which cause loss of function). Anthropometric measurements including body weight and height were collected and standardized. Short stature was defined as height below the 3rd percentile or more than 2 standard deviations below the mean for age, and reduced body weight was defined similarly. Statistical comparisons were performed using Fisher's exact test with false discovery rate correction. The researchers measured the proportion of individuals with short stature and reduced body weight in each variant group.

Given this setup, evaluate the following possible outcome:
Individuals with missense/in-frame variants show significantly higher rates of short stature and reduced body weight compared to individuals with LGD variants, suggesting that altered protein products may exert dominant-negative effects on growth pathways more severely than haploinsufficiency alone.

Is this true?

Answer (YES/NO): YES